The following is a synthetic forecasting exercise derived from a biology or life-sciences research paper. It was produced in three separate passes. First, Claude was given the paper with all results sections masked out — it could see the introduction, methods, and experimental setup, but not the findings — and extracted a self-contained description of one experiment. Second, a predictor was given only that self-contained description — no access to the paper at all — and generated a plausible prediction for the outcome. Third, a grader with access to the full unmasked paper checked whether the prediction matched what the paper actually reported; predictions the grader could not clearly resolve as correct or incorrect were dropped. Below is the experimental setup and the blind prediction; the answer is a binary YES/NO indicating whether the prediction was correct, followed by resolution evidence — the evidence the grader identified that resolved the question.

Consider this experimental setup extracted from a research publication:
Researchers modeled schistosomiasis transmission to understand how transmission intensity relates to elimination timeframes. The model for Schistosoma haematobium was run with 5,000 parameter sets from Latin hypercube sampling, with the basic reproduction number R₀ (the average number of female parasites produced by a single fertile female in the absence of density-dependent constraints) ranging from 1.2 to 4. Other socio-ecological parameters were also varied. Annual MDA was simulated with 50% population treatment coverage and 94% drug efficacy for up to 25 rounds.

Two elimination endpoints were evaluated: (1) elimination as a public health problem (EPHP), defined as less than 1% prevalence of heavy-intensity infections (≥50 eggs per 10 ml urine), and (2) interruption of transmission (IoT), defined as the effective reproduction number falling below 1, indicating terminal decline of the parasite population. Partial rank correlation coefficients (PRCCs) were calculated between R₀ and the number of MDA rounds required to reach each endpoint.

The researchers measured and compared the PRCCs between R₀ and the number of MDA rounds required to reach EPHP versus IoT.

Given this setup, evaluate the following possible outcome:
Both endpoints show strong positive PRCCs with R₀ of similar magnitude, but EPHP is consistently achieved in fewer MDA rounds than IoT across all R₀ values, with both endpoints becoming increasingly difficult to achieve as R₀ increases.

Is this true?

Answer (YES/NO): NO